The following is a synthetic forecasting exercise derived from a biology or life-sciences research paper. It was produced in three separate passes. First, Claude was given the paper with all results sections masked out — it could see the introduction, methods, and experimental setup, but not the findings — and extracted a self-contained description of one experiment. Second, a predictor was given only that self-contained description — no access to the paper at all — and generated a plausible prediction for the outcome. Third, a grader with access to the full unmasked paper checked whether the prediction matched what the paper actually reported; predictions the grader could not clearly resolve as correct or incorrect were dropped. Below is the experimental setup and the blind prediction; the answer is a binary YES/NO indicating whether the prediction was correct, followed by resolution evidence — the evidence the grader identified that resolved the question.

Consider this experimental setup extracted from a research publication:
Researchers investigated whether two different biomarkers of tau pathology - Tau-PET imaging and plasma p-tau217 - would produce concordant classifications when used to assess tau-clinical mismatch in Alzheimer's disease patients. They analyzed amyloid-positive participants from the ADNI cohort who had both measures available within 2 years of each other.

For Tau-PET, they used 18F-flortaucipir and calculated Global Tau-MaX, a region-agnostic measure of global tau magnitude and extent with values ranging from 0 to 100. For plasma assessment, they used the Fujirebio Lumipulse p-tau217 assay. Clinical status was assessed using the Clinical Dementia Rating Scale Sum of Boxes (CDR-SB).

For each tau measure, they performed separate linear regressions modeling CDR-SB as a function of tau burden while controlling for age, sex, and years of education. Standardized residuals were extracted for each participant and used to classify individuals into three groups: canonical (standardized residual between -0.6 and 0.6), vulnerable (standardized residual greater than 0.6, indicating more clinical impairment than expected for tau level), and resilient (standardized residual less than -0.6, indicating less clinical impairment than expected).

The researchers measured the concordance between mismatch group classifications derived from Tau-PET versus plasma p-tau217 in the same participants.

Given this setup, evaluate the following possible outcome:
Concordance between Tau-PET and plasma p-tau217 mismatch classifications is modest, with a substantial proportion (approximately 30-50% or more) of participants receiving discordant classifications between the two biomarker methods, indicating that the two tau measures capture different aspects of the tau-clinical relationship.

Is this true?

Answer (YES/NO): NO